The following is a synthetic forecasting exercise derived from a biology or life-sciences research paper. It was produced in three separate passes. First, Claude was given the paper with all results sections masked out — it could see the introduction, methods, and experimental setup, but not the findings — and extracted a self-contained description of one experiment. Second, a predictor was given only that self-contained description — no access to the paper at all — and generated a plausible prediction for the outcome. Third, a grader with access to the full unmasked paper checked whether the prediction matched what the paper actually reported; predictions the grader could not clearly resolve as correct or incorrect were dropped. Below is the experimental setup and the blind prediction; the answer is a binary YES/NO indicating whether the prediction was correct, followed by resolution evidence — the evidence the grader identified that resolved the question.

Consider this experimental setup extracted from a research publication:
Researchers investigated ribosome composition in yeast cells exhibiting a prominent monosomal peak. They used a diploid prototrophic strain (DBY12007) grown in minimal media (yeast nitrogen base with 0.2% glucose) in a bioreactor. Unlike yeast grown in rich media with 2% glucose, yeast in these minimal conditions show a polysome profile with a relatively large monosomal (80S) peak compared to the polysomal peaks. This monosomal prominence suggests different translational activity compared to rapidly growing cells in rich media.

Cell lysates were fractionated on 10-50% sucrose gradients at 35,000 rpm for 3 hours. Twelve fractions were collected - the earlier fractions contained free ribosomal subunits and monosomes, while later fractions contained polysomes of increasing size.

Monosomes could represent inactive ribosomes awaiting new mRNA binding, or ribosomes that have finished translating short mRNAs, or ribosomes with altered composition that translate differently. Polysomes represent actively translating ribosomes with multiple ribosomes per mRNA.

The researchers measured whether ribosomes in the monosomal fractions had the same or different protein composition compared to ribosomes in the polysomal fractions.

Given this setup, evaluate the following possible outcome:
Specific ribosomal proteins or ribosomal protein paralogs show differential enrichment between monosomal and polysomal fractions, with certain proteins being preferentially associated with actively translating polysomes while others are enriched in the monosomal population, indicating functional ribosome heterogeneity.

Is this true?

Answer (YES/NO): YES